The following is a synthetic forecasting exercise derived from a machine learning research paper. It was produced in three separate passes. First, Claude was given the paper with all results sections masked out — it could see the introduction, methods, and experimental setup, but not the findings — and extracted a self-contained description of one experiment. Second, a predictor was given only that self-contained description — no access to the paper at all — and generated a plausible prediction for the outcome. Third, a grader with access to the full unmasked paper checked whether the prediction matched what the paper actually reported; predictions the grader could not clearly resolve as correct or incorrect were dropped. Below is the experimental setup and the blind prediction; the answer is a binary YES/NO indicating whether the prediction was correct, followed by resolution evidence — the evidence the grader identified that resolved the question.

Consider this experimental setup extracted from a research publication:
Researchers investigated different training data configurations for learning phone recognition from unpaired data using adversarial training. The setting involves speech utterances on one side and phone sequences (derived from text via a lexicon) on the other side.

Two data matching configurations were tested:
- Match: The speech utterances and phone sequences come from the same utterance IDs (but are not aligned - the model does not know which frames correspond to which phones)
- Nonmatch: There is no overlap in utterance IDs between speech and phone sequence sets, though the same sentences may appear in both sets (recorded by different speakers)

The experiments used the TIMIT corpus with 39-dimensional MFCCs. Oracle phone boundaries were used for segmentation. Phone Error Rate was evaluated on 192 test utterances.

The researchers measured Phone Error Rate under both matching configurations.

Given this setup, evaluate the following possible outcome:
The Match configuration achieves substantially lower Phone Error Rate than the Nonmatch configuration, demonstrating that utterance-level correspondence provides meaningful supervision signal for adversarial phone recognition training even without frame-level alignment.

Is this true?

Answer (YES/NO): YES